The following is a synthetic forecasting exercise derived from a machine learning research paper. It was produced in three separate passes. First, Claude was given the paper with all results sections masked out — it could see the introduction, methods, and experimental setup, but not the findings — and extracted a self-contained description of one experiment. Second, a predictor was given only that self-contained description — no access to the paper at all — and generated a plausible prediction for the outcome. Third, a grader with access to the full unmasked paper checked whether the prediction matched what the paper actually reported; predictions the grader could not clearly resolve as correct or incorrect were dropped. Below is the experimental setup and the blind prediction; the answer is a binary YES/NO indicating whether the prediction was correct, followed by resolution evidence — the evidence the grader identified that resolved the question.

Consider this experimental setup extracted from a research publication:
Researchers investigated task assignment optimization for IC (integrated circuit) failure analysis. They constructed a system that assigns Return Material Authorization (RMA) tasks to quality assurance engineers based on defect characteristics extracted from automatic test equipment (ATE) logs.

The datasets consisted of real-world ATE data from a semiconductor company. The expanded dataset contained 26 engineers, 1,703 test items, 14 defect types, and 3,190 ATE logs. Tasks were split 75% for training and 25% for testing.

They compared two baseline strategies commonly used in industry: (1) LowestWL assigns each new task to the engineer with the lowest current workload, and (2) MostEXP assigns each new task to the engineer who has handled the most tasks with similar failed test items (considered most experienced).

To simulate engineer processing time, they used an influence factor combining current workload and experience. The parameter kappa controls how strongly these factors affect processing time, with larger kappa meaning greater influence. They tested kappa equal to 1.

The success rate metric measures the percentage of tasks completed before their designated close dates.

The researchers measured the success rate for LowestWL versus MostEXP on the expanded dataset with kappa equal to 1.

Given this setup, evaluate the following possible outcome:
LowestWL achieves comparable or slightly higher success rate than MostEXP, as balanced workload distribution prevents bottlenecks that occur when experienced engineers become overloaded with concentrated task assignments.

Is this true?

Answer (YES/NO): NO